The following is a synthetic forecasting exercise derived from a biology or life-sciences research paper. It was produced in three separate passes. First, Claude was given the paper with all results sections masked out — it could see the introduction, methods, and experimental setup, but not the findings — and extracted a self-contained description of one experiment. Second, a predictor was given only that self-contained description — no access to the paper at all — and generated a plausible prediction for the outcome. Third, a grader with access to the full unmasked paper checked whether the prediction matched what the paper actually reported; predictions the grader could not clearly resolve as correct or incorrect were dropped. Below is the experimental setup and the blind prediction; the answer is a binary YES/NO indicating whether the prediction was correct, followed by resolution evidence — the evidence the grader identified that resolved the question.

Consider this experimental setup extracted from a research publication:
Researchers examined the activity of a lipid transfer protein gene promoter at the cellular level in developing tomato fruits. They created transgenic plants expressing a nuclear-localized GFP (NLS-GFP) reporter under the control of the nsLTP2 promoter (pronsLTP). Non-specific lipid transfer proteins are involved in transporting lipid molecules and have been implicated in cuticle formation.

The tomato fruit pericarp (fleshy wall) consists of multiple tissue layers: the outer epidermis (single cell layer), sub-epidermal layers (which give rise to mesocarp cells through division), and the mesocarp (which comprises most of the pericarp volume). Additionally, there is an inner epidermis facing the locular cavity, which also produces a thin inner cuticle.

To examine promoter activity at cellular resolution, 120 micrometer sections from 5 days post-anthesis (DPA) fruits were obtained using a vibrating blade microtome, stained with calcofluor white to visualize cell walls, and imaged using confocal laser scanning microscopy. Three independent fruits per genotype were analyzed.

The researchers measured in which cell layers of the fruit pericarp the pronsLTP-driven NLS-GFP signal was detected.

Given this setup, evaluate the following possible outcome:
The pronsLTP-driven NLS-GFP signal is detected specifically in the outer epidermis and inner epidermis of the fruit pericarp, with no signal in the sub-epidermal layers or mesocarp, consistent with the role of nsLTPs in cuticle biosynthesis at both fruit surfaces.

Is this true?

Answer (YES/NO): NO